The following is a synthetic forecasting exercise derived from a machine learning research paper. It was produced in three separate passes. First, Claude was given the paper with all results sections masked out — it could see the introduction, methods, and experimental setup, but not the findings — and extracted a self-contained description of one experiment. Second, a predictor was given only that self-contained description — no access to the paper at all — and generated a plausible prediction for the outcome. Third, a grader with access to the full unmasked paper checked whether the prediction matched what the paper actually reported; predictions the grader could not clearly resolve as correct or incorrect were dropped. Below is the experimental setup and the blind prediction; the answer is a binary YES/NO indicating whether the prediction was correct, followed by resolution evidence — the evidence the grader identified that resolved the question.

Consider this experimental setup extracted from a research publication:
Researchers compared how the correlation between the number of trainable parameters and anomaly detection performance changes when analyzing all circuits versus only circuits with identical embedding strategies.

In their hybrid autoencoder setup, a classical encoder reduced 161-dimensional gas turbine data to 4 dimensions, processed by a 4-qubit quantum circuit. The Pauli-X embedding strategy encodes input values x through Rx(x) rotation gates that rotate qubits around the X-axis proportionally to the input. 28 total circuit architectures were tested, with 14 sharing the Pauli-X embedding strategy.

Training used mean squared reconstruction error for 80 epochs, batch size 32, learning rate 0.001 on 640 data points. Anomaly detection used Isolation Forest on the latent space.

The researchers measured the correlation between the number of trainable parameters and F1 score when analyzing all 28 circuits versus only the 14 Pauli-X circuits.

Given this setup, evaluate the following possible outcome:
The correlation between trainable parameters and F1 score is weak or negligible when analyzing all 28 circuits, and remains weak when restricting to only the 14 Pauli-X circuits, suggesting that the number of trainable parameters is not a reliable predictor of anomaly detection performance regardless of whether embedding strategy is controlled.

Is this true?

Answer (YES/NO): NO